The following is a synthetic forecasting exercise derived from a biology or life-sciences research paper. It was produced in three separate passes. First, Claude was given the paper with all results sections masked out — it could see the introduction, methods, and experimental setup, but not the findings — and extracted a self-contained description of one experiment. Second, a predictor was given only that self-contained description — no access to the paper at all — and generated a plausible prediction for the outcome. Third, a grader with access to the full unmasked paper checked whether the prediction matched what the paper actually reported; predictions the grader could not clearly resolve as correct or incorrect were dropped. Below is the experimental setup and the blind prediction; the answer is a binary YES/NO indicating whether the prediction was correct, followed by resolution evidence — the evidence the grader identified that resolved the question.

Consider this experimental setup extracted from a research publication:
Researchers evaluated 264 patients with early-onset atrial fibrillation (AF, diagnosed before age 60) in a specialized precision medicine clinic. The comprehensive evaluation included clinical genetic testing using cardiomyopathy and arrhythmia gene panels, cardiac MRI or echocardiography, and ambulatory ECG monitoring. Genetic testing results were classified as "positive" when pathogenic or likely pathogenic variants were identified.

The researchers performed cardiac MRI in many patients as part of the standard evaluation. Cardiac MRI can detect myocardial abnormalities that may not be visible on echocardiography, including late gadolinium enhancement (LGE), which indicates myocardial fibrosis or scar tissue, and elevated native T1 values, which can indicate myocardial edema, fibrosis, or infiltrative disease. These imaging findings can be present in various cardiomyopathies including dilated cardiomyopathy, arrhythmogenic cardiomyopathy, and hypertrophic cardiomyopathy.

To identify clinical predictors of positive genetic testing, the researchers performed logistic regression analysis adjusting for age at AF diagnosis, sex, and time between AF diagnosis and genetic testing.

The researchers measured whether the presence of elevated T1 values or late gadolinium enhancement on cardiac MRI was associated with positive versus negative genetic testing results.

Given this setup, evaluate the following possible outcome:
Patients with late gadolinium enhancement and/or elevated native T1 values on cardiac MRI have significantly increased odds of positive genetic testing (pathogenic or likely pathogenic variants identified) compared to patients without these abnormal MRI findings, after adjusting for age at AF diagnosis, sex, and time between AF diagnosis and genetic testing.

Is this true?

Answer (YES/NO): YES